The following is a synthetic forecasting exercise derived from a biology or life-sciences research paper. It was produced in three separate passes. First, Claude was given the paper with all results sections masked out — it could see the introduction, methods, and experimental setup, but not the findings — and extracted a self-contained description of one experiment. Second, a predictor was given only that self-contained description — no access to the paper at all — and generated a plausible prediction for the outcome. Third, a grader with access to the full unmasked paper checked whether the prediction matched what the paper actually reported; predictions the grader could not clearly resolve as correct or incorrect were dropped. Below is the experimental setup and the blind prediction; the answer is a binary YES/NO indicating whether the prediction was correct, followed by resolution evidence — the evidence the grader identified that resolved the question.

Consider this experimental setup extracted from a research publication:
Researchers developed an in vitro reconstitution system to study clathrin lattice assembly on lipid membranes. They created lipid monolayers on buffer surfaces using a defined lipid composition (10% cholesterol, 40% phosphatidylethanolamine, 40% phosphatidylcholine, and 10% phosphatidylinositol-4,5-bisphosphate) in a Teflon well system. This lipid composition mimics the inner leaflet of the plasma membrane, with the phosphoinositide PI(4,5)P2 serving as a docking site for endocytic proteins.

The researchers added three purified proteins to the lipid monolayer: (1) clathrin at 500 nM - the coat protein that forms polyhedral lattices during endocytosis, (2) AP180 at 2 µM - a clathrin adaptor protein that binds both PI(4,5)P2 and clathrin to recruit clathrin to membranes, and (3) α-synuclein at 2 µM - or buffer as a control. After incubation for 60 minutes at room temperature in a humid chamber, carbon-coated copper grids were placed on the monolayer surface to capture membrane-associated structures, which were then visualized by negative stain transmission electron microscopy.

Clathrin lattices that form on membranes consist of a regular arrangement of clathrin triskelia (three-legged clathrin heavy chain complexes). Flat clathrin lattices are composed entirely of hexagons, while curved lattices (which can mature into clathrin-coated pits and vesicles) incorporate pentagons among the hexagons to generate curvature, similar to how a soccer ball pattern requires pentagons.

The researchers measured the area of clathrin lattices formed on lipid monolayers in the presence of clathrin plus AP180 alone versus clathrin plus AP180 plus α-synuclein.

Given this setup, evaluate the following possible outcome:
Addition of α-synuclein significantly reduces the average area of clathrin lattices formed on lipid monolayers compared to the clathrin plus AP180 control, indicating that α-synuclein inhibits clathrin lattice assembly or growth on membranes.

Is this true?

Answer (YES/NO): NO